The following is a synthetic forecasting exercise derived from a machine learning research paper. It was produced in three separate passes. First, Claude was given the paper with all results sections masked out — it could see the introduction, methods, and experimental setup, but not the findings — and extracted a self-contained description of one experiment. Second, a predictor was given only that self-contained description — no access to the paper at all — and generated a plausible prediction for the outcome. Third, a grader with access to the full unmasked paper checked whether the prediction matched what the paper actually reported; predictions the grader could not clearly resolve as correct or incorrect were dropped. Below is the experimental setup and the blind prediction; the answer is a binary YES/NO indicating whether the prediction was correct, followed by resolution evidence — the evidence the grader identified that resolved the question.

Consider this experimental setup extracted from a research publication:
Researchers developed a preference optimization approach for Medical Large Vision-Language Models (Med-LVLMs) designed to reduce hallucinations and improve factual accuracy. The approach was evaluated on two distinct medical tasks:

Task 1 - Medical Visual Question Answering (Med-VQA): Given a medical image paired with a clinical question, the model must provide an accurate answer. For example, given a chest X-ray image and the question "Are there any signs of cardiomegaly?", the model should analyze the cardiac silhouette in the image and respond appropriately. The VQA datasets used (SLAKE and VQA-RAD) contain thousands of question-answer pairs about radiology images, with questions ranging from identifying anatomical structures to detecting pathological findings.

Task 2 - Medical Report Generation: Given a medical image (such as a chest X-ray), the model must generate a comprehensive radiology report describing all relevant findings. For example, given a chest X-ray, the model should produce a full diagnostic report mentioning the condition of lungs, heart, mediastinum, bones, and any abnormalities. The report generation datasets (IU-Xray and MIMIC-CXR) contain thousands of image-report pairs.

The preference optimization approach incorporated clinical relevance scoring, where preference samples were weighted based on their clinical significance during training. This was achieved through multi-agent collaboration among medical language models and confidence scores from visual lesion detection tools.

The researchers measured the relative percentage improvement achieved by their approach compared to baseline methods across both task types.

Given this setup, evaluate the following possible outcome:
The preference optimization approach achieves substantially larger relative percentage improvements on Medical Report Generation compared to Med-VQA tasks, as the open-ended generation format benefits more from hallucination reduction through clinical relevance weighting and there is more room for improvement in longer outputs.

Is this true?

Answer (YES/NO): YES